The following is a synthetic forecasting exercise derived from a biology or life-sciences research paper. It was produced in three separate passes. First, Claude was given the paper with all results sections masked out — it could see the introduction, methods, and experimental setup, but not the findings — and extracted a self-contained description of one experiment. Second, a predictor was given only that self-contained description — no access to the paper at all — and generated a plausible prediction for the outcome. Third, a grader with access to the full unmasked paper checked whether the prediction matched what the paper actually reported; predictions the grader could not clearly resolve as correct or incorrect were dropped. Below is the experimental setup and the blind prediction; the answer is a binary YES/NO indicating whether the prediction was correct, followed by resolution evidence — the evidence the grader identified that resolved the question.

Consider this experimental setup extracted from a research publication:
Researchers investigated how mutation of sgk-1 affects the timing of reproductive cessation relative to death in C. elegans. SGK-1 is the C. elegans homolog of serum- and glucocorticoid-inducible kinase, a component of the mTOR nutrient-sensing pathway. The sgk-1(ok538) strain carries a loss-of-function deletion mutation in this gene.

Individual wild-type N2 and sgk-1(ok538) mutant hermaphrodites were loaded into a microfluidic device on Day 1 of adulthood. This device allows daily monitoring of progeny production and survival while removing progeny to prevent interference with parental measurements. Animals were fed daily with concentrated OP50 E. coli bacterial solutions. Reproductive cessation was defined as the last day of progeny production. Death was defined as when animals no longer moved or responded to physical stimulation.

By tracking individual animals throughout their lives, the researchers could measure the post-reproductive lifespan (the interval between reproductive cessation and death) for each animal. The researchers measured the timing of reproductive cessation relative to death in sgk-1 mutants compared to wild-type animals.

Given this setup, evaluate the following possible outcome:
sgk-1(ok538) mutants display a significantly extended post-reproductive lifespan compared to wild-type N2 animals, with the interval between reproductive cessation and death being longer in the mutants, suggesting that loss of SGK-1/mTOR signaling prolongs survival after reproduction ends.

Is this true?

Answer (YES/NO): NO